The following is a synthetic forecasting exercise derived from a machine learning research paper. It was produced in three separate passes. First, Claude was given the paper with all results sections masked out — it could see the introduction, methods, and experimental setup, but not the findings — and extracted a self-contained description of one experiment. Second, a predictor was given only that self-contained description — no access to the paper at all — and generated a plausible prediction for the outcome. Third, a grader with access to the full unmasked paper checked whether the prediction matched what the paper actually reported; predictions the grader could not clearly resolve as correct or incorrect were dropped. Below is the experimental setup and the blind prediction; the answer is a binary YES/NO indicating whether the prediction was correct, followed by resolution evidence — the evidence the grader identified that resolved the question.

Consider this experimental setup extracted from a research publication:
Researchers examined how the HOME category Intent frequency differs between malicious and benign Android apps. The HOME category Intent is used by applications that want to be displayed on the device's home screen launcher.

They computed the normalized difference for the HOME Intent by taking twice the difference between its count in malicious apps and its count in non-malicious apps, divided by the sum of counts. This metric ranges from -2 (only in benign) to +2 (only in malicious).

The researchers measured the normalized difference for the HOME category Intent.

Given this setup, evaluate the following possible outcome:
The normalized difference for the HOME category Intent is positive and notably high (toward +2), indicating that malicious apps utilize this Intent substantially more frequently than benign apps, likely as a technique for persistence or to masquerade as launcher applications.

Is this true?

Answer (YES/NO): YES